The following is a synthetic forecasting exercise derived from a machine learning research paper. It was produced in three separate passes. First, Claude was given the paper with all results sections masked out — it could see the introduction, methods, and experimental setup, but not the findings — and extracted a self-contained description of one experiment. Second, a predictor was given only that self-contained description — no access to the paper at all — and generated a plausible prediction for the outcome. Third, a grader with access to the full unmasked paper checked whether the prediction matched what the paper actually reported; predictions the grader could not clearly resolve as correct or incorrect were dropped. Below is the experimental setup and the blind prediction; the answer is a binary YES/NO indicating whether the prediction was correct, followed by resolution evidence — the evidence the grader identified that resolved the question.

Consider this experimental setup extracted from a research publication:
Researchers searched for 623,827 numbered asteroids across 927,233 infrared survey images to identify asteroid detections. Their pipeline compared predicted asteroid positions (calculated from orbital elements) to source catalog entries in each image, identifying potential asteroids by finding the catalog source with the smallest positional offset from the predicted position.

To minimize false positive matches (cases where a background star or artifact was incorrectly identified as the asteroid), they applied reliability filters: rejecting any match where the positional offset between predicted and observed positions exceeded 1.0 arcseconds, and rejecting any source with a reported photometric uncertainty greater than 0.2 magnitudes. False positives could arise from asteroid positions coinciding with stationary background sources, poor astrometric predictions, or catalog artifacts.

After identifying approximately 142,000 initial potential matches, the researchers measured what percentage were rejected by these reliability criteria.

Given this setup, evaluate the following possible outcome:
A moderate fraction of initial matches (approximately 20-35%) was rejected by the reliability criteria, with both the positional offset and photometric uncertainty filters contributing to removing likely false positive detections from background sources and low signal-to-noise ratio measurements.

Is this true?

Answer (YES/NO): NO